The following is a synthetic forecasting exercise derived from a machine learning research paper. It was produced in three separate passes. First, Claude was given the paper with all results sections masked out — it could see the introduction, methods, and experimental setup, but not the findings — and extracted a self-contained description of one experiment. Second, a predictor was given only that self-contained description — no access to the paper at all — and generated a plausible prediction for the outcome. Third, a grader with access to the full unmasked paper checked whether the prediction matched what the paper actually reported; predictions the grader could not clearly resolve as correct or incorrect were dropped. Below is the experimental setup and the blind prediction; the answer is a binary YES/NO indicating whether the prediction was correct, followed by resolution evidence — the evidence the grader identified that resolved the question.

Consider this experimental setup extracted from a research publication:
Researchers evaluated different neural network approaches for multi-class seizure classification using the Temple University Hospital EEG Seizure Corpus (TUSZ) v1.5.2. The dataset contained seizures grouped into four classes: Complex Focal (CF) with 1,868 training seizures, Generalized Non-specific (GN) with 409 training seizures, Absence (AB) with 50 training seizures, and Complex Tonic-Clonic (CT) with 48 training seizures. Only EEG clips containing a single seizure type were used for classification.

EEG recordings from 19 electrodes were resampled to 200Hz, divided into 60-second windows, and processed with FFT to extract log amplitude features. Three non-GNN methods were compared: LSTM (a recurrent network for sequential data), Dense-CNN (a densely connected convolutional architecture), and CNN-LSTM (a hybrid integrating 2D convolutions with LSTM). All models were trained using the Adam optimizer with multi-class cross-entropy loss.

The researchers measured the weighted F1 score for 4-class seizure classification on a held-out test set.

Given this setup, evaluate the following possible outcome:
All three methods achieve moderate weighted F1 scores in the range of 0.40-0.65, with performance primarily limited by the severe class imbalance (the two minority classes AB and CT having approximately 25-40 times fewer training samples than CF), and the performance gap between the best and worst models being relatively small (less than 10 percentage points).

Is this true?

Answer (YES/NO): NO